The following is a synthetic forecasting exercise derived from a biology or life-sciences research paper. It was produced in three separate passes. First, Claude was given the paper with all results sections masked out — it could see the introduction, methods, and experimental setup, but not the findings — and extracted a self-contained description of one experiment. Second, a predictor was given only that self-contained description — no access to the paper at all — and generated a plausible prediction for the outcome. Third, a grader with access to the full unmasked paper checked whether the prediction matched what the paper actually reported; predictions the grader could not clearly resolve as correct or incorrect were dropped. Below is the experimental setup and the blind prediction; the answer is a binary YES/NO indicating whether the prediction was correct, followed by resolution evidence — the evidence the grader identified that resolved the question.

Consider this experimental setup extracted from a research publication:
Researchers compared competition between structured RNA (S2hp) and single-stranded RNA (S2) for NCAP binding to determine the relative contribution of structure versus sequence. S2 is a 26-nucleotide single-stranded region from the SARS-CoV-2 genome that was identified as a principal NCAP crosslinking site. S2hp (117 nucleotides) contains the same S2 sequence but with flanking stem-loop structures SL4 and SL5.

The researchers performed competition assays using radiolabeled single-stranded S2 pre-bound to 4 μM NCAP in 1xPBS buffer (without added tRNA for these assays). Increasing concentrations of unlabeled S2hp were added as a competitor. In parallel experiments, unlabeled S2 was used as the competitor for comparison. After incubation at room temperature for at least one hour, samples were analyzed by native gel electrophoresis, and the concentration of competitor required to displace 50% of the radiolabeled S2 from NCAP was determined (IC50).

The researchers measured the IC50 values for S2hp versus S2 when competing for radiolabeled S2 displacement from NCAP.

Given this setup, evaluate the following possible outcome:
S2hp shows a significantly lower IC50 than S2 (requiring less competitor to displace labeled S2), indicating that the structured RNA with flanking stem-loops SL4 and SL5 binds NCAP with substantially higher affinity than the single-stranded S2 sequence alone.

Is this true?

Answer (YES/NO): YES